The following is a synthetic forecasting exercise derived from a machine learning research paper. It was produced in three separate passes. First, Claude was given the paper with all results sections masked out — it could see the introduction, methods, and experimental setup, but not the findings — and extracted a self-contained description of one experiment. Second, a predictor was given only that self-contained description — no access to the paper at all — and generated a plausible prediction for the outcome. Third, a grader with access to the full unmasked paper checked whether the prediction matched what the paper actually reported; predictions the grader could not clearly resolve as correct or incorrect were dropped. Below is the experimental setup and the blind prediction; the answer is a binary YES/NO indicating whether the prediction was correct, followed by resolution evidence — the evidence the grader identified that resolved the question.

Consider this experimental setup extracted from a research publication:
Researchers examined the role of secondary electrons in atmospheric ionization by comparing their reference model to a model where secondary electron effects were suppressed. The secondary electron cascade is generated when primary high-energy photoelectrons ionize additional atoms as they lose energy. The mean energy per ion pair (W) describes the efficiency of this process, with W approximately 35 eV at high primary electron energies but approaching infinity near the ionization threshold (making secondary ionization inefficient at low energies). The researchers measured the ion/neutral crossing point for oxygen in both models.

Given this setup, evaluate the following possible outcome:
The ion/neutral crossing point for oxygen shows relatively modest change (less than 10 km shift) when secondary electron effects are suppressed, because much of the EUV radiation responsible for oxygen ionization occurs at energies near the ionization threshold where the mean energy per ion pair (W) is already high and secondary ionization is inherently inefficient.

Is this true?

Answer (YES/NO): NO